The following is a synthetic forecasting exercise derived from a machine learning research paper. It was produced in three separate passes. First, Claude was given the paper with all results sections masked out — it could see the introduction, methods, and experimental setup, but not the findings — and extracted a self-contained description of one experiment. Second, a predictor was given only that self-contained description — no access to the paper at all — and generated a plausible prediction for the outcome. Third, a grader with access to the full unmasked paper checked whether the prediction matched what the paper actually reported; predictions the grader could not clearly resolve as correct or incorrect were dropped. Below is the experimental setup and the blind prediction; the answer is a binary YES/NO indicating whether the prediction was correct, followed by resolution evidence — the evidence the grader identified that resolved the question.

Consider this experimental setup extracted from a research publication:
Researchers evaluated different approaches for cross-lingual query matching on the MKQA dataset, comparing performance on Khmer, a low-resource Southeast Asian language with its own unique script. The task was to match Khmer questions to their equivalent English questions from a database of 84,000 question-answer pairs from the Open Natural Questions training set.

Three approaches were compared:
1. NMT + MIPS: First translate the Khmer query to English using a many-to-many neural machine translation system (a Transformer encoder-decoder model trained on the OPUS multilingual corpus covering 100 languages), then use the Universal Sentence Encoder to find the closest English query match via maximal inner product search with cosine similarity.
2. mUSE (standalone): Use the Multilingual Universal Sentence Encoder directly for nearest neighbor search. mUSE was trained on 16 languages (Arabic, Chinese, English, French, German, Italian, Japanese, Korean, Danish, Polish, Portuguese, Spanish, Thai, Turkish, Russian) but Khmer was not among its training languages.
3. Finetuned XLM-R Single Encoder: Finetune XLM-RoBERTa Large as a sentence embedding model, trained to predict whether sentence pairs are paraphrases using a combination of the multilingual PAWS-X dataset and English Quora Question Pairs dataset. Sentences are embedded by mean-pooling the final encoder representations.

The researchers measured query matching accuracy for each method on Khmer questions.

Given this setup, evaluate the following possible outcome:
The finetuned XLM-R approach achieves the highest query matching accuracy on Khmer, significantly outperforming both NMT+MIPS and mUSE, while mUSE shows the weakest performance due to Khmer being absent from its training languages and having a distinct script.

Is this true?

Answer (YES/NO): YES